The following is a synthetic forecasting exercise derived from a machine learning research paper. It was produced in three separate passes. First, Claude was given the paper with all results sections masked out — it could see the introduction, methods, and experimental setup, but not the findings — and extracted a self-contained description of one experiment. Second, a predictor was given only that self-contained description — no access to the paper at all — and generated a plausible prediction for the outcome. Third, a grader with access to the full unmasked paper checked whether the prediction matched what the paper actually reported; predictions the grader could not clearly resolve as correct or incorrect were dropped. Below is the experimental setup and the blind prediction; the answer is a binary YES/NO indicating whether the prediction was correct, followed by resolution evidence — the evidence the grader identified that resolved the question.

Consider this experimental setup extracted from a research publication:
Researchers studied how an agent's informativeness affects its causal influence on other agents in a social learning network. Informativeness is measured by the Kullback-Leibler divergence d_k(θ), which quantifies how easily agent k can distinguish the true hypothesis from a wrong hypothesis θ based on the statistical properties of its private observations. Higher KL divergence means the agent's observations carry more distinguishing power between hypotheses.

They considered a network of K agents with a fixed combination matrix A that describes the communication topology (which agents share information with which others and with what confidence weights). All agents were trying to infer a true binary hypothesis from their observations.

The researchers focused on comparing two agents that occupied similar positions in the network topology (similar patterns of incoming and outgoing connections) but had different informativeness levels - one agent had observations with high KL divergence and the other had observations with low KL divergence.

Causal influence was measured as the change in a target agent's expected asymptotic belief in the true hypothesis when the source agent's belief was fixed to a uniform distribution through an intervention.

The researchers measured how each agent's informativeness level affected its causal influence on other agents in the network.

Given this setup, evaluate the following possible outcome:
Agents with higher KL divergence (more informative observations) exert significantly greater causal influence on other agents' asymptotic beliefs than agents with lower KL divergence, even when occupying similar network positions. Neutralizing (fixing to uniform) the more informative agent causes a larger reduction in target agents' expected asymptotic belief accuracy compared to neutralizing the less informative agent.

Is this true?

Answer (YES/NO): NO